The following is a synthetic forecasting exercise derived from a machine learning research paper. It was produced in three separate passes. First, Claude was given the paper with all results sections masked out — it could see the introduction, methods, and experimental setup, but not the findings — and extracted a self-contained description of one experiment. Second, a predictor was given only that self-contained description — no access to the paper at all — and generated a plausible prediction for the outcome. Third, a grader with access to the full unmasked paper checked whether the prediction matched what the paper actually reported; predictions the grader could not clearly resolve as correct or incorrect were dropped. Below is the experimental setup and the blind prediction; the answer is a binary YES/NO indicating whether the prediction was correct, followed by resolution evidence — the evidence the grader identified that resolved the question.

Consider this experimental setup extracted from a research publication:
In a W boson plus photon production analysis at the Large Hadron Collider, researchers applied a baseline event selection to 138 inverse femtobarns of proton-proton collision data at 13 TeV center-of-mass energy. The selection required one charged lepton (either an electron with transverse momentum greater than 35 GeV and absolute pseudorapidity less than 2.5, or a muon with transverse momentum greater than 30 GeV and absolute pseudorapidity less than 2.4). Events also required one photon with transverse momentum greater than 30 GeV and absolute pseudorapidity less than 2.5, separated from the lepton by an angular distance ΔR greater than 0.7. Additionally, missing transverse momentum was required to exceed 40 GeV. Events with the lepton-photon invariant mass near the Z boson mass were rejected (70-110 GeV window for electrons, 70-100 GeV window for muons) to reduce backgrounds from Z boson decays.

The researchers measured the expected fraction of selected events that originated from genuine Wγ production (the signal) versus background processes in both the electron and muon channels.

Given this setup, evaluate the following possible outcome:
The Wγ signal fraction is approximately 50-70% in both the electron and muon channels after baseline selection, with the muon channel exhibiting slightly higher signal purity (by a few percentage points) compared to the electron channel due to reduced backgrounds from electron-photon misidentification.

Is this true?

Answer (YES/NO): YES